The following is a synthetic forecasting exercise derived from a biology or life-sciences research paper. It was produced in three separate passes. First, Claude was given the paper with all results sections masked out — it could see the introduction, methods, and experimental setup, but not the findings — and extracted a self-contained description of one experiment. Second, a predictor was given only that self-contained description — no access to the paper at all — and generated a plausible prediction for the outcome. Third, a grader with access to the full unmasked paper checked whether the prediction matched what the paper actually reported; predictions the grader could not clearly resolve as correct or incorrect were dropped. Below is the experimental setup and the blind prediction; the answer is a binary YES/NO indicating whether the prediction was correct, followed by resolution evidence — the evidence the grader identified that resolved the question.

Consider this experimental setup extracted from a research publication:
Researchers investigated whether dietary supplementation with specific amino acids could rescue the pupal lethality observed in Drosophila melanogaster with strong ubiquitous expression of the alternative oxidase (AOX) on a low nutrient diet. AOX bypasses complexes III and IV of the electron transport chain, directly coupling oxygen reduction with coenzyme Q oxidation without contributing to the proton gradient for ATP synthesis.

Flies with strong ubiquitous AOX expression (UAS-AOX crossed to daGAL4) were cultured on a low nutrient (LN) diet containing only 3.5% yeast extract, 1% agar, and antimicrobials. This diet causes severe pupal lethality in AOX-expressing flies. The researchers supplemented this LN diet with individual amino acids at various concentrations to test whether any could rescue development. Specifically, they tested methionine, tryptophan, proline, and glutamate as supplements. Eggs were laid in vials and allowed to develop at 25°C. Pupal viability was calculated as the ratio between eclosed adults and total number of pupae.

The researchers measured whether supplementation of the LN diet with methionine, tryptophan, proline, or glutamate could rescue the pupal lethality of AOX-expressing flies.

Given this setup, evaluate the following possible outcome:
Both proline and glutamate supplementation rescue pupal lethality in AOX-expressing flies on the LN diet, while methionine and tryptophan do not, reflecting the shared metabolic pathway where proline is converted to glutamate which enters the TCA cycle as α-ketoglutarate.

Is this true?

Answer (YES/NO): NO